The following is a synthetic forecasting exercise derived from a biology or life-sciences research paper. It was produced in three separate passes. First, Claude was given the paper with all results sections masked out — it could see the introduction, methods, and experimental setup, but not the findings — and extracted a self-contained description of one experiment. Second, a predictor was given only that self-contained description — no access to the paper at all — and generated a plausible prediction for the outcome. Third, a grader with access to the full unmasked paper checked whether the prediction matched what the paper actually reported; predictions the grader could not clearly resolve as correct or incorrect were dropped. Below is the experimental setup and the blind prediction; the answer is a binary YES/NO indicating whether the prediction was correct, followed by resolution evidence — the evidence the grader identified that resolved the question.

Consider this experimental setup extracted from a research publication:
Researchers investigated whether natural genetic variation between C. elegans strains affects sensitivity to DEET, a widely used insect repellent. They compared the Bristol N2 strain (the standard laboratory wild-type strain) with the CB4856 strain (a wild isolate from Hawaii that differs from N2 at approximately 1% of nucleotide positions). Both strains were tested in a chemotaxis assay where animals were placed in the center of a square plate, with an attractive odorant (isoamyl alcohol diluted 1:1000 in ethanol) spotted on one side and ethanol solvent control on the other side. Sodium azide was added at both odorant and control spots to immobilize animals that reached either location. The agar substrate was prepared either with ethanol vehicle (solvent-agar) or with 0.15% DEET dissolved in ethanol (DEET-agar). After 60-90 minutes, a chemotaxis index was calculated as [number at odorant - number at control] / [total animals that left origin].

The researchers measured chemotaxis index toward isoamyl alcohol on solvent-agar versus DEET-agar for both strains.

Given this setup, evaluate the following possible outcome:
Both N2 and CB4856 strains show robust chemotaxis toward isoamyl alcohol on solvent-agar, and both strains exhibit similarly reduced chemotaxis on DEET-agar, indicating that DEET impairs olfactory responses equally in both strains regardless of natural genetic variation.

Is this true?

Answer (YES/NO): NO